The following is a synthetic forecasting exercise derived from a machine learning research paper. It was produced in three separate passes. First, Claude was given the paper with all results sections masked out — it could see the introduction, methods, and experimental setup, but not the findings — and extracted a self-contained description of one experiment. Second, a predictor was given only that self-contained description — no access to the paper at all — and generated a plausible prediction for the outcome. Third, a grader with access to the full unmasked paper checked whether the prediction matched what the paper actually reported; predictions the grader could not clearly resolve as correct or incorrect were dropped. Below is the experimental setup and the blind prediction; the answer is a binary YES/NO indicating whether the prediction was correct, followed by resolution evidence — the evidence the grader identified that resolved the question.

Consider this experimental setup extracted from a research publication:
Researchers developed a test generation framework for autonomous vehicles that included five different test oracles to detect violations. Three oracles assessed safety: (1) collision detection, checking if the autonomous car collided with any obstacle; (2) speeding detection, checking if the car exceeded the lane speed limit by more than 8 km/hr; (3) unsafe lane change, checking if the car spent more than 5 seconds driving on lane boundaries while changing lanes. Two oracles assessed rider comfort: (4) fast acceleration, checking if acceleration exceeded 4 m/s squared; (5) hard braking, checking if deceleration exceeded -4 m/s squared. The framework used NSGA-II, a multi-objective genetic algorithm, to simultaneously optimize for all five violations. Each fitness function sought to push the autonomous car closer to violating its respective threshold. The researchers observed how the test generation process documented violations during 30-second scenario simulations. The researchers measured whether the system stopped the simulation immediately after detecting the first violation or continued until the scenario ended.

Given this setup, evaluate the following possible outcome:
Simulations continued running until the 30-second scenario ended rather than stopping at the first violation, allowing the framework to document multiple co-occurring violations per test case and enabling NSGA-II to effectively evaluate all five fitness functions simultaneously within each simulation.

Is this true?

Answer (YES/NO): YES